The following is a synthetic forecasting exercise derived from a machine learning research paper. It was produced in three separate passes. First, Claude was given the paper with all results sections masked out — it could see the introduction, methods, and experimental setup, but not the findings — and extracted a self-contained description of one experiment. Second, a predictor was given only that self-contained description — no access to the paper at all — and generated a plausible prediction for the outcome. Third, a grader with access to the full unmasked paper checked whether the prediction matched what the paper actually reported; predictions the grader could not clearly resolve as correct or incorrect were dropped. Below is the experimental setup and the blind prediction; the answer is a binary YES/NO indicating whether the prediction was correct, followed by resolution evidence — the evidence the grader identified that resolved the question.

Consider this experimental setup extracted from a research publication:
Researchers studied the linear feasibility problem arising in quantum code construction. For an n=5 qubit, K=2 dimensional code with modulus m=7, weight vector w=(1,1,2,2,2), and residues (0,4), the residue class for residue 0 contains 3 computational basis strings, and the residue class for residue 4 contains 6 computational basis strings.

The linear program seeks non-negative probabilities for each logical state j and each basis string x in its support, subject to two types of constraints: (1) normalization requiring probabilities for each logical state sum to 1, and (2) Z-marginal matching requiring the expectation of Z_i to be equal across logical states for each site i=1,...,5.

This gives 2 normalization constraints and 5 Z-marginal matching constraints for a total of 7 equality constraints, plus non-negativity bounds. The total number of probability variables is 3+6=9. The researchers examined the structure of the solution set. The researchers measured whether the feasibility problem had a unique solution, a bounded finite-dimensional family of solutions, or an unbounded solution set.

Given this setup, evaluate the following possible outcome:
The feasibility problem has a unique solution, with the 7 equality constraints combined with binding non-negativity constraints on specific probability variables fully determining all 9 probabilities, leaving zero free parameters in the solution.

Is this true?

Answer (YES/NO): NO